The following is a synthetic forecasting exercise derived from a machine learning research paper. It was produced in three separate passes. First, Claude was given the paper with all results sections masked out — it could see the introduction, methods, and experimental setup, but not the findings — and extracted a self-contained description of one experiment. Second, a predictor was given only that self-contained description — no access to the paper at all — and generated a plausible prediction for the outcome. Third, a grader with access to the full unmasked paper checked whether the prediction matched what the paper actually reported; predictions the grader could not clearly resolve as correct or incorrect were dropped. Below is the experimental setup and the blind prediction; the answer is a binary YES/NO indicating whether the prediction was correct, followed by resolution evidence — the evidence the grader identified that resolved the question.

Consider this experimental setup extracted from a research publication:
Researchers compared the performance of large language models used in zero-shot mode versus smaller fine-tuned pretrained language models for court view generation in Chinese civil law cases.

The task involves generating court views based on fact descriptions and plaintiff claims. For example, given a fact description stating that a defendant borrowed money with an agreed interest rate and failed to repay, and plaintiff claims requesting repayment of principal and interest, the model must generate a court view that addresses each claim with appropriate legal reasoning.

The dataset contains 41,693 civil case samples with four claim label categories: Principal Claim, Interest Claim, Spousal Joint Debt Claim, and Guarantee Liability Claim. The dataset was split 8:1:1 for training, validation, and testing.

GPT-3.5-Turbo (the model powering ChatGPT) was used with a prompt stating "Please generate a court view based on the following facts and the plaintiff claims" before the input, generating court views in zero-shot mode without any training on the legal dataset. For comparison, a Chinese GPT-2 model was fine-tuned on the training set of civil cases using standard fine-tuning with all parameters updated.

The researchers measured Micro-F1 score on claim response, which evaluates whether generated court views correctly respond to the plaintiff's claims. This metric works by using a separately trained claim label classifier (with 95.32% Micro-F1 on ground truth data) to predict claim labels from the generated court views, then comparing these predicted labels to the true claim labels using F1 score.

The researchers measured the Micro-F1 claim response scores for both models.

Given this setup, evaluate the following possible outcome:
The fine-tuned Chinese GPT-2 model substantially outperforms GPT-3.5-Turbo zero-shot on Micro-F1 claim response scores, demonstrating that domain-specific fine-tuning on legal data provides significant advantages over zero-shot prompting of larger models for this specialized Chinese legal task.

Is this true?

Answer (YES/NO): NO